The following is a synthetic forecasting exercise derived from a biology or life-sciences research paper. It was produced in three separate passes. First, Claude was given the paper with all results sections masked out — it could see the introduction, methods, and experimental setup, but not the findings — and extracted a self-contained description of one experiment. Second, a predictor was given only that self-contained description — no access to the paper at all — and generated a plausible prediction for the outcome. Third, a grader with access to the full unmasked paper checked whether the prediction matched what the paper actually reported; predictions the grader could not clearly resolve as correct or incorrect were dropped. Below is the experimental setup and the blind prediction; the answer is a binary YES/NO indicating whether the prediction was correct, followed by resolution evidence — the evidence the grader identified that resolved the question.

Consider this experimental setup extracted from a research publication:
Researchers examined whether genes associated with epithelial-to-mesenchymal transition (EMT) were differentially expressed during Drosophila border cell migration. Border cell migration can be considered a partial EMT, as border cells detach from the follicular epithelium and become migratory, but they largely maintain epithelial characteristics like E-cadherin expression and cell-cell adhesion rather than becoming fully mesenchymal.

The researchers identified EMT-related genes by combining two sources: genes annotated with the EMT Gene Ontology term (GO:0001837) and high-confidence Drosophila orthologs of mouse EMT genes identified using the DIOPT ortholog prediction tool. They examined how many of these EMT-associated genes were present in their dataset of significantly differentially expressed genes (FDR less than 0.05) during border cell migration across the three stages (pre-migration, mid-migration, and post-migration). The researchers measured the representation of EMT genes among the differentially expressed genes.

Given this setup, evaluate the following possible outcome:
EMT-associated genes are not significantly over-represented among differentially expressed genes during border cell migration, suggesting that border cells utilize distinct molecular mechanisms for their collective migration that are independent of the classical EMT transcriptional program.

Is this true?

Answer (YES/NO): NO